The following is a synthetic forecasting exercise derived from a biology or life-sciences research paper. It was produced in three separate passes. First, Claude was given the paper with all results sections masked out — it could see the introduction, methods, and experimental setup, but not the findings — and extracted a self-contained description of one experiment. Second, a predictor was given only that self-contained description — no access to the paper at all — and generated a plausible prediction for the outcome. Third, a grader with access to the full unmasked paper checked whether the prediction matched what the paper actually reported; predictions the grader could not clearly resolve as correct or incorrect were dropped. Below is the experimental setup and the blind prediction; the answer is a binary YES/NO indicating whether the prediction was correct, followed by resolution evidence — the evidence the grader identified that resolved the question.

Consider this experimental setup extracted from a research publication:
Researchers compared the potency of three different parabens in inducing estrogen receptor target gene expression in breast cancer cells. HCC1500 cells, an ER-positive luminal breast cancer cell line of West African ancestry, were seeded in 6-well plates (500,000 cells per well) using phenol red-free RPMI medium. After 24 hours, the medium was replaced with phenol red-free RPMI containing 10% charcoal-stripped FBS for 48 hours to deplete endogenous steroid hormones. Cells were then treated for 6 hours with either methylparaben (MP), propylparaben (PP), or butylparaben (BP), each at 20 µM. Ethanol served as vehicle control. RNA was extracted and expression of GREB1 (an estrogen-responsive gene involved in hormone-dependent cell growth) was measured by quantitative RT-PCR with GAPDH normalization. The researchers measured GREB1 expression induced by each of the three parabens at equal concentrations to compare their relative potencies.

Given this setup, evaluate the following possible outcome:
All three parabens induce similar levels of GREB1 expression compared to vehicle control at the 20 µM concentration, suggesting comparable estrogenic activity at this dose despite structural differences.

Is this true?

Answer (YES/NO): NO